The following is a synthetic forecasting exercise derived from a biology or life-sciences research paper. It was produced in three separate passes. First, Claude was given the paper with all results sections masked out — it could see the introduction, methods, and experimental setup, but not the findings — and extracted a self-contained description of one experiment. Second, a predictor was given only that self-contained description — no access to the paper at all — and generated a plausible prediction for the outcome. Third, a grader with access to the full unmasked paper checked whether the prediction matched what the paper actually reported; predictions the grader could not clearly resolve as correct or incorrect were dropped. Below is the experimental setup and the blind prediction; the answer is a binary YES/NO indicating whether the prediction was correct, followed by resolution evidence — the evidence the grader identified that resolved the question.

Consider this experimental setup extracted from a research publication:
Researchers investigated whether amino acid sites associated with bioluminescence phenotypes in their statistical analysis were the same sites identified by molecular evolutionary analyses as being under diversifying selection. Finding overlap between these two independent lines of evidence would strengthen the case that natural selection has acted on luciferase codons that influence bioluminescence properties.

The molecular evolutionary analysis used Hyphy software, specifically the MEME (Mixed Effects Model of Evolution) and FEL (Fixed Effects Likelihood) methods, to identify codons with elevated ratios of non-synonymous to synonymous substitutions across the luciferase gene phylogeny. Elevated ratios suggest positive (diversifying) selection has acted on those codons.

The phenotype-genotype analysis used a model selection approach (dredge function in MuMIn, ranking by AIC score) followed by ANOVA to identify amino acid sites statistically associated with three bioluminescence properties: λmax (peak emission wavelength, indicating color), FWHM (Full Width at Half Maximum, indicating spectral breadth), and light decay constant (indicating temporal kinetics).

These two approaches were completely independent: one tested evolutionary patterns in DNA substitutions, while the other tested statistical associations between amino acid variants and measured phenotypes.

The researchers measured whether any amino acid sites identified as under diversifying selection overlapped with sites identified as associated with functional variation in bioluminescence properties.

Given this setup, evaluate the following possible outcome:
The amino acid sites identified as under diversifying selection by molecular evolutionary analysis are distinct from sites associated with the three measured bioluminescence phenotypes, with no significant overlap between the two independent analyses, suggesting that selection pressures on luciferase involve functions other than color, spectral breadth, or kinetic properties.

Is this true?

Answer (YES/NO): NO